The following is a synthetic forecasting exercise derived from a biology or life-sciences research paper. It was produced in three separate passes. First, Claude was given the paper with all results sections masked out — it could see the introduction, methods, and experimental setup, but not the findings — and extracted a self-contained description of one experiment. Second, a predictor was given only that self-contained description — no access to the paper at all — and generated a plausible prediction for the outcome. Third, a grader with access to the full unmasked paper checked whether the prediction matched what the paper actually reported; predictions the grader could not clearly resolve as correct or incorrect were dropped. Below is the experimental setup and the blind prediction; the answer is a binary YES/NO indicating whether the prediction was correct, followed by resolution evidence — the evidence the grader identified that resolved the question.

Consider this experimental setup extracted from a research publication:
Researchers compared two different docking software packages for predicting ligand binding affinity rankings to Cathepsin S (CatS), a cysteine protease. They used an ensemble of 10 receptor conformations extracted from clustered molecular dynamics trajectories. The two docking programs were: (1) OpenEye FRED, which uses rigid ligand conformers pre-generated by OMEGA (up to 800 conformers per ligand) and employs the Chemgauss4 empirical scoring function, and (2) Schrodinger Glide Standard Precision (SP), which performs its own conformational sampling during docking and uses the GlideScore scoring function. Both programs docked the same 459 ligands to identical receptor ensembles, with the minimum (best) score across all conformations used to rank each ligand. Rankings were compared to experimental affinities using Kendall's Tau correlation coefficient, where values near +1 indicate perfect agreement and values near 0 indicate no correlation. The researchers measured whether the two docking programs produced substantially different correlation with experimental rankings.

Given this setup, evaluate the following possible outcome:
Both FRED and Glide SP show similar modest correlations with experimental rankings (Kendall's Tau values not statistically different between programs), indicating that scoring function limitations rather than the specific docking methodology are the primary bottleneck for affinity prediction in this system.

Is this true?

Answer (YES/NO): NO